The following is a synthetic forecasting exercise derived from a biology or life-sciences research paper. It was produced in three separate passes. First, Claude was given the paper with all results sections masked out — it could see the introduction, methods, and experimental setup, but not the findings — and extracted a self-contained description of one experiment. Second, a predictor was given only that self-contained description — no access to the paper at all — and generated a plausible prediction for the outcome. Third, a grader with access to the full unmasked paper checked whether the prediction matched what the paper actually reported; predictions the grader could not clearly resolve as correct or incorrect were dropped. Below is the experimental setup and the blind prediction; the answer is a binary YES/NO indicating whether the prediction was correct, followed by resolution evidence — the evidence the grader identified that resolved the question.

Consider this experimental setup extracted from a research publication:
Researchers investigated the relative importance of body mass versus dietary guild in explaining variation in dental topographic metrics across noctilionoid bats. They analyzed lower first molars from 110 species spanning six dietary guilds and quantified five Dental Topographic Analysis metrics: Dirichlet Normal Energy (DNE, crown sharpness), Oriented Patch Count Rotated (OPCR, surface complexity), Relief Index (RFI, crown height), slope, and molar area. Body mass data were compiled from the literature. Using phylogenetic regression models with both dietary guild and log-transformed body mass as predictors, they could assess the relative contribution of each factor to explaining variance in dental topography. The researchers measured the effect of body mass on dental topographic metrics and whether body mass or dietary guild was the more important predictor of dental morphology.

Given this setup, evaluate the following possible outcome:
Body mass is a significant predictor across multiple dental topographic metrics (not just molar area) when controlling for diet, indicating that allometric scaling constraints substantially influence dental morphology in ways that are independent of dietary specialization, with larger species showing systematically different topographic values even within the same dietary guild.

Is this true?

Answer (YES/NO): YES